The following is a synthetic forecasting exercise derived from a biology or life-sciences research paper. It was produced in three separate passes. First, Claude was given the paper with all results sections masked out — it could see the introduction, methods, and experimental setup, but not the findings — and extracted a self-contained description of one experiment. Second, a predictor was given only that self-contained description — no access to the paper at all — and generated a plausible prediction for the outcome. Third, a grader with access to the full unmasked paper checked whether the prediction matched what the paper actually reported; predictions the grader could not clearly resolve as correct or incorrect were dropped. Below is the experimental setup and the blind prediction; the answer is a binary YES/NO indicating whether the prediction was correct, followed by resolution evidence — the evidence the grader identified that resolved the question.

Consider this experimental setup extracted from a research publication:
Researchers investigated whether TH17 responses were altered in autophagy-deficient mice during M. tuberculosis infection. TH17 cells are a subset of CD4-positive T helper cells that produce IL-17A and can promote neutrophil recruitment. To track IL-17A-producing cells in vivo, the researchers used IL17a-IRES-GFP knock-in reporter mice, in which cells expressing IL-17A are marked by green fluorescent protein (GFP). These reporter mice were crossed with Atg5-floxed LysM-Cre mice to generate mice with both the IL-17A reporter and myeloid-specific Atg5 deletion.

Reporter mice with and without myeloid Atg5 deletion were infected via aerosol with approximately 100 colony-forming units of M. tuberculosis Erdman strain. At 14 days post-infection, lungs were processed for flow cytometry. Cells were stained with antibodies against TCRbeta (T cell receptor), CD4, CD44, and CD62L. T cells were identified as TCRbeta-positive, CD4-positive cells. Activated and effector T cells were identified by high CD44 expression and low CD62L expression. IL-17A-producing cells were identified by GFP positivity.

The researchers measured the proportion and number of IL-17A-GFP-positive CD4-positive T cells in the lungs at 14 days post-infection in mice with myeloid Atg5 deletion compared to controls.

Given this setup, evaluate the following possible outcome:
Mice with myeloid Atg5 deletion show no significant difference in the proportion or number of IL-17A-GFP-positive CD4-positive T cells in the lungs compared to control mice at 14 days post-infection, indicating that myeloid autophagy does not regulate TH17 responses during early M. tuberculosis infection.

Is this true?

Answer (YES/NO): NO